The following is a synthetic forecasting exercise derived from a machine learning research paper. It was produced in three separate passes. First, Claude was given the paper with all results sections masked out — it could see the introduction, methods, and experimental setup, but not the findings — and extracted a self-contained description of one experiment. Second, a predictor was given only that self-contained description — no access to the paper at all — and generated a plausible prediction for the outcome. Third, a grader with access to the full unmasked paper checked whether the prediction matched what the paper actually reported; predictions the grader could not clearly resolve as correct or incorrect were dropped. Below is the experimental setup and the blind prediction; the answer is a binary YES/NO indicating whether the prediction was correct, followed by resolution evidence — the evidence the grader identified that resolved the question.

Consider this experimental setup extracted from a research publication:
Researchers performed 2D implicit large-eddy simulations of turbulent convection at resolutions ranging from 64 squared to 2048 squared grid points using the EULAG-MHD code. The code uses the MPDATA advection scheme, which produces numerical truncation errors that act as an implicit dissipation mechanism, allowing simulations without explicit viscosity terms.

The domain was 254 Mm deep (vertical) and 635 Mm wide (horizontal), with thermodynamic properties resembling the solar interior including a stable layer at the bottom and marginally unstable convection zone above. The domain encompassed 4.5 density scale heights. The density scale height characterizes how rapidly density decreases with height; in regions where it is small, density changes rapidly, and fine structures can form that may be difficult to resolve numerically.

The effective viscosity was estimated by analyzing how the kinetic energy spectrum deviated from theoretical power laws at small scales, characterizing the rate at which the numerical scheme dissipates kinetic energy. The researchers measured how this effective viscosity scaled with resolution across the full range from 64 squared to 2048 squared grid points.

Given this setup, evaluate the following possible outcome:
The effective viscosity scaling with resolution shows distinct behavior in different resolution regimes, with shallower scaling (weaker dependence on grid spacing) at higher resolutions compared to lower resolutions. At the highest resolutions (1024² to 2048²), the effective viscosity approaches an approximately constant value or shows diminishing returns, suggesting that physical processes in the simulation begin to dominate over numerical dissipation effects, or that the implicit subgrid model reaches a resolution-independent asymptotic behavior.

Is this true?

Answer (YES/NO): YES